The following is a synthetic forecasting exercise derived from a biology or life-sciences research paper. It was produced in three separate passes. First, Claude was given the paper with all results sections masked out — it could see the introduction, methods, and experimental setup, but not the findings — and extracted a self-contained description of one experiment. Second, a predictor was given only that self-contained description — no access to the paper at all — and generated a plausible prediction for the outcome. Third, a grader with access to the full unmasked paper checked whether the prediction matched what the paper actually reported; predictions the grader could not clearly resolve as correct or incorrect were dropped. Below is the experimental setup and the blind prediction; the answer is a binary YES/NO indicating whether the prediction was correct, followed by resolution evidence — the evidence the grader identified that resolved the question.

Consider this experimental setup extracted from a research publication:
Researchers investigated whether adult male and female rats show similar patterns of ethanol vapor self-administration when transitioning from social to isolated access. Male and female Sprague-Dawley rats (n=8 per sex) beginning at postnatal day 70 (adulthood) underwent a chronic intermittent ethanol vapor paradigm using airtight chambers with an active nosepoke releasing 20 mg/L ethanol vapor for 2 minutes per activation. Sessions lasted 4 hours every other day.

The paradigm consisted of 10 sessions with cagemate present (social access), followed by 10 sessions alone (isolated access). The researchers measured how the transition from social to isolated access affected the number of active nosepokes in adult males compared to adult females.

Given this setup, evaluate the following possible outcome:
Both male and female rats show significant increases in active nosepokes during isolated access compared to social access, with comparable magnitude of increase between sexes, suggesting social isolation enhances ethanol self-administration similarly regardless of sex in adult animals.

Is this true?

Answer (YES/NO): NO